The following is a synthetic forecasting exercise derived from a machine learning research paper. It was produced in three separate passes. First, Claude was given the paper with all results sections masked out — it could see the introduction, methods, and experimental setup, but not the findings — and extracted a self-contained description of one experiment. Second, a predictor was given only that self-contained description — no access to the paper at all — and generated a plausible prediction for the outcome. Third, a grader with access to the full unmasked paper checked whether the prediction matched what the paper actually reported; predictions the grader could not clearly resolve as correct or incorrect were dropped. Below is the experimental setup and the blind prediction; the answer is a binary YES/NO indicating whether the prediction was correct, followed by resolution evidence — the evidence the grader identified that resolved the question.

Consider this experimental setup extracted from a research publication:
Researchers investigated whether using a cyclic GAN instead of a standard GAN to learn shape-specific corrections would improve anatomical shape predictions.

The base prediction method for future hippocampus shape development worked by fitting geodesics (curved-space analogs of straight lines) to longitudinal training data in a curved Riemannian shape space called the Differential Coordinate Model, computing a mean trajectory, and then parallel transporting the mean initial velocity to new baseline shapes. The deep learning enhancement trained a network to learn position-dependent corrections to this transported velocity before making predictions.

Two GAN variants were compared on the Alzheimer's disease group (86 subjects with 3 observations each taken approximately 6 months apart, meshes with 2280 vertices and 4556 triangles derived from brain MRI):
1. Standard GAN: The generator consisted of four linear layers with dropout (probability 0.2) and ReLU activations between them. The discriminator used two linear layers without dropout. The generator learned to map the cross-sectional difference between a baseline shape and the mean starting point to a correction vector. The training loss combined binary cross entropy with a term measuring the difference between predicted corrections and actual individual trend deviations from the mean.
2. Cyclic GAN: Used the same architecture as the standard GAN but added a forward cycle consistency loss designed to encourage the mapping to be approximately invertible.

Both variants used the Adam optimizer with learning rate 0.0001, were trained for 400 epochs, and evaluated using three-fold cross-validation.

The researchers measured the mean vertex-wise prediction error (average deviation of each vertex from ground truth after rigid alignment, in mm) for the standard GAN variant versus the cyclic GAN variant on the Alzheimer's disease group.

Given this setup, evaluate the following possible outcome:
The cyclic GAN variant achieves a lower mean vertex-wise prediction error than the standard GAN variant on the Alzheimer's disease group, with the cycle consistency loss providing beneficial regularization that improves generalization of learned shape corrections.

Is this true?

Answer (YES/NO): NO